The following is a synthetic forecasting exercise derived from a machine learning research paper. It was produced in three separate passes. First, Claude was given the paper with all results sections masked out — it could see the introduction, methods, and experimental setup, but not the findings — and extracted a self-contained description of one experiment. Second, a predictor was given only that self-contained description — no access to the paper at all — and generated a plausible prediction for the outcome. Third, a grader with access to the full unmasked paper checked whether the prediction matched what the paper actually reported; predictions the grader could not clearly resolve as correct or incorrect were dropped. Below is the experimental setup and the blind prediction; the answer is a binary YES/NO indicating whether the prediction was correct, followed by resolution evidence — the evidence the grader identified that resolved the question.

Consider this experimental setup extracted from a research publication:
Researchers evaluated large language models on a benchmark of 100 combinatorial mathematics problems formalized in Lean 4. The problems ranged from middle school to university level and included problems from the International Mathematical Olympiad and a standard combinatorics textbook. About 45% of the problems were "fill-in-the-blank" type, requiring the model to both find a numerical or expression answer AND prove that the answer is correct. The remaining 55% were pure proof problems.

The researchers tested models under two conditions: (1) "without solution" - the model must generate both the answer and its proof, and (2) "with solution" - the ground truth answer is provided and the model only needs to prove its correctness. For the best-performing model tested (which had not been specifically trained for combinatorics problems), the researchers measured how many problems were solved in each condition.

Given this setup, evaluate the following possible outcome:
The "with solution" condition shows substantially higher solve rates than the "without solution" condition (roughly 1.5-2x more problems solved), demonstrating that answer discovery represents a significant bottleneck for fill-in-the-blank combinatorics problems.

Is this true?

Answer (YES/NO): NO